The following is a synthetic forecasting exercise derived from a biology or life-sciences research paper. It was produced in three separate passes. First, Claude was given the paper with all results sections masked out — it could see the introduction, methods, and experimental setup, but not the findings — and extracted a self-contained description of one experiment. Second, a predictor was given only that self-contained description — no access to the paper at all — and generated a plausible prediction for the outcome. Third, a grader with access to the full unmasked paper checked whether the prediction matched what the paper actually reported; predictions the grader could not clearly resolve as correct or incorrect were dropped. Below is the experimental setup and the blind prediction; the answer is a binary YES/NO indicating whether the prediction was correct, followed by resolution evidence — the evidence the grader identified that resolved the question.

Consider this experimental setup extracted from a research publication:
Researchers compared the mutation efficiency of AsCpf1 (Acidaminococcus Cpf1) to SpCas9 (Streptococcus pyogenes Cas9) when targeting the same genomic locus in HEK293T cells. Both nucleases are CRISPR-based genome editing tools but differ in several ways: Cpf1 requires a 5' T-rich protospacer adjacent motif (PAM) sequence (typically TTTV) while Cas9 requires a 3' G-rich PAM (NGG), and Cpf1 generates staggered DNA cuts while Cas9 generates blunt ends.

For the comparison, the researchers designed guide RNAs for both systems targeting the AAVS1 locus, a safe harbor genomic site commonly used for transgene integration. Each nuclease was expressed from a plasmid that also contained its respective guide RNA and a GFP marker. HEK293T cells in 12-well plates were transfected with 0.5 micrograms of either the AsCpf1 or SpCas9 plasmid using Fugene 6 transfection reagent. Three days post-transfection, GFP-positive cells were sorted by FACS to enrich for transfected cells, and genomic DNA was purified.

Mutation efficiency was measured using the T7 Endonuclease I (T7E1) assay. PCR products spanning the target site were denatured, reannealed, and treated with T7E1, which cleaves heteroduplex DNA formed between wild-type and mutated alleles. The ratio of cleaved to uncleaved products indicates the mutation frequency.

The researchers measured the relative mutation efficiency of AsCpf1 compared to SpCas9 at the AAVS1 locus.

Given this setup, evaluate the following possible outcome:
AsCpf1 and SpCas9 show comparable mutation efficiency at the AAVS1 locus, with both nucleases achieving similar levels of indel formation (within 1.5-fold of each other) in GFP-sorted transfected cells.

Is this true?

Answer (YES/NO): NO